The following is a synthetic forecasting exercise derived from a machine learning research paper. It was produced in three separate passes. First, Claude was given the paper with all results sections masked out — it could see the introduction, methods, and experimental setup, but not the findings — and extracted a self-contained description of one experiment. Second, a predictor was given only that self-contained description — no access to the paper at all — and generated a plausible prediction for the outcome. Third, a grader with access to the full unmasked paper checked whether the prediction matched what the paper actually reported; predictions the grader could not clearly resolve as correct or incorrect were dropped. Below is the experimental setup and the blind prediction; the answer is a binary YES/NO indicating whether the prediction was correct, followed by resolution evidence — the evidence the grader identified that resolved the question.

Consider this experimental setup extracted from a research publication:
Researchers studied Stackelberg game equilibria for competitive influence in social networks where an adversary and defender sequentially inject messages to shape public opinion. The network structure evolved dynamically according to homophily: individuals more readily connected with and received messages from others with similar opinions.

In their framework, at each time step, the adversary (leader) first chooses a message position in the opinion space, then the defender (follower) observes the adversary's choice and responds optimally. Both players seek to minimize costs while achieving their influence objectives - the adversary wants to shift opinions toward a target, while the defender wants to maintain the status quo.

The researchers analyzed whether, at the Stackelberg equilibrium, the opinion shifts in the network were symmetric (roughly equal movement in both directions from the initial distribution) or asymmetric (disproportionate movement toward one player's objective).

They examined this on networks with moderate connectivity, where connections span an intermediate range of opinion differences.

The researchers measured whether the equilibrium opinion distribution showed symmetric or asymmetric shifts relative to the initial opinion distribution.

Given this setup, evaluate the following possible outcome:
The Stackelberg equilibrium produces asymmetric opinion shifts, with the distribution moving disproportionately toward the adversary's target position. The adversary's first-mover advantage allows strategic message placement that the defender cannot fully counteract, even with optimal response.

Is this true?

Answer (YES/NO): YES